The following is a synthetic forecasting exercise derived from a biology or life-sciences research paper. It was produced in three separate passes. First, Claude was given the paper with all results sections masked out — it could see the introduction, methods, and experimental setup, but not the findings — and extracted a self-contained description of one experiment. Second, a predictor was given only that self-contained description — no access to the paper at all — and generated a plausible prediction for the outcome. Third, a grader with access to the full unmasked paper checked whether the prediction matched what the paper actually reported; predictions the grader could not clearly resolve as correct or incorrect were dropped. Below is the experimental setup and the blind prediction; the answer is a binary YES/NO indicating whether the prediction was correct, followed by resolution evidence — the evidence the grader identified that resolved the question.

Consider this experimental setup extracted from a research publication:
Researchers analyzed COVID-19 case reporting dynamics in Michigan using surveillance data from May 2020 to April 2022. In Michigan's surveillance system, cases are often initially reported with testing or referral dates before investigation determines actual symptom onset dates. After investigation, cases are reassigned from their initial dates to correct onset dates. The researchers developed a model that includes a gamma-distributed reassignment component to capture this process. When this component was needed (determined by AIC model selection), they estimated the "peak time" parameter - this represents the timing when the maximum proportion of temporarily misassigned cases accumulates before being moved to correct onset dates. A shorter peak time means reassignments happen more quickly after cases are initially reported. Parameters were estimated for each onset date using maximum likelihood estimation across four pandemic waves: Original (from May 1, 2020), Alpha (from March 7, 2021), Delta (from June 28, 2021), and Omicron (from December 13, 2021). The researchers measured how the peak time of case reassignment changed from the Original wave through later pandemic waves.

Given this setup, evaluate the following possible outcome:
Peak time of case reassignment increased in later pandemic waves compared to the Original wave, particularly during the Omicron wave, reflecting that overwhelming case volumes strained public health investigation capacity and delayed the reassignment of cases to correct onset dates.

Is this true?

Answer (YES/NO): NO